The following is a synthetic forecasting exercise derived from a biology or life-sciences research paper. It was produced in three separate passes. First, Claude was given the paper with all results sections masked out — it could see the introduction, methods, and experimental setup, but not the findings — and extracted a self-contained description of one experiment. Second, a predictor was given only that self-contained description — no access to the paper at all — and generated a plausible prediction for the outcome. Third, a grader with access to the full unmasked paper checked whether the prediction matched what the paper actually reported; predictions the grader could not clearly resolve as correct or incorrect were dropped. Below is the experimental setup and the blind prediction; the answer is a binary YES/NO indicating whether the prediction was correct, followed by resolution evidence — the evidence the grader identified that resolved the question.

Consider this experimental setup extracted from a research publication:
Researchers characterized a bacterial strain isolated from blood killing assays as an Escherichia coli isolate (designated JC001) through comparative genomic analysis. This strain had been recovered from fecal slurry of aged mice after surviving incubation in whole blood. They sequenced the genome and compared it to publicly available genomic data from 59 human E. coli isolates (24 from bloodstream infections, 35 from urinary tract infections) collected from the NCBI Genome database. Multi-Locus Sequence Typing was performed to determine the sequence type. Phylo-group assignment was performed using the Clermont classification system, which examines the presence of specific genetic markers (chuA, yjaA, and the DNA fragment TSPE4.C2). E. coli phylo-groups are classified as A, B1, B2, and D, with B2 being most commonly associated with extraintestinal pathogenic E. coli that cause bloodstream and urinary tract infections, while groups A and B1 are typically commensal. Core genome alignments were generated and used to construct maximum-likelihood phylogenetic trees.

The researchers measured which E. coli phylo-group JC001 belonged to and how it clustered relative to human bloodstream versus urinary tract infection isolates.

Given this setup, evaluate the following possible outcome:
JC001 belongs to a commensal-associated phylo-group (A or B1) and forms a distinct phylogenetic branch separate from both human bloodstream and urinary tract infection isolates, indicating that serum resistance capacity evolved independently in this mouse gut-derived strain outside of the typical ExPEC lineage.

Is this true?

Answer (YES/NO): NO